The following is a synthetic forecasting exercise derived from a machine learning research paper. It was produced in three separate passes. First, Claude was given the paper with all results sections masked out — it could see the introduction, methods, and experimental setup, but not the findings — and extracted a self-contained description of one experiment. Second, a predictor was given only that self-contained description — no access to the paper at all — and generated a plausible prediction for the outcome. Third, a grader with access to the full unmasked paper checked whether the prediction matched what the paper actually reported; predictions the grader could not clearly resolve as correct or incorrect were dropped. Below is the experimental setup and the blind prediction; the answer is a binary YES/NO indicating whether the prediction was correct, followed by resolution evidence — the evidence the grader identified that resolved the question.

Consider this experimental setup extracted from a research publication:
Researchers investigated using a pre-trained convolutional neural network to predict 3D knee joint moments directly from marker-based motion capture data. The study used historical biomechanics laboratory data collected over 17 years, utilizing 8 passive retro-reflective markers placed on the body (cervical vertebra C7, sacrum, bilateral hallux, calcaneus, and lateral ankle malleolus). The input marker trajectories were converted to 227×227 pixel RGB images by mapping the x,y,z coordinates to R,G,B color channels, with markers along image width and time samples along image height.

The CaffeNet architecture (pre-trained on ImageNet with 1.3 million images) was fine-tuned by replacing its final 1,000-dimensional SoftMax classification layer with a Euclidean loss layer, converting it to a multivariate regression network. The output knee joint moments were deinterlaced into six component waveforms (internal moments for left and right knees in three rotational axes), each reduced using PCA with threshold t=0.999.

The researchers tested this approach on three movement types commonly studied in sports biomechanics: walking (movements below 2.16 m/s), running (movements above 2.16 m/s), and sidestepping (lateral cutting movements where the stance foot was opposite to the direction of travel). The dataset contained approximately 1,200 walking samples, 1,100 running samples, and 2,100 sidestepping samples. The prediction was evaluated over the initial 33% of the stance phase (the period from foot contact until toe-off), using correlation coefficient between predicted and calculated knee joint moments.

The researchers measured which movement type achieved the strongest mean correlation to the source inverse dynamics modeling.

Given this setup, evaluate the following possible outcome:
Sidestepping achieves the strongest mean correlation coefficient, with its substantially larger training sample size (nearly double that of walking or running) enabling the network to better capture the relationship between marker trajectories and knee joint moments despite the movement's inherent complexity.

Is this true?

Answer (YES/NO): YES